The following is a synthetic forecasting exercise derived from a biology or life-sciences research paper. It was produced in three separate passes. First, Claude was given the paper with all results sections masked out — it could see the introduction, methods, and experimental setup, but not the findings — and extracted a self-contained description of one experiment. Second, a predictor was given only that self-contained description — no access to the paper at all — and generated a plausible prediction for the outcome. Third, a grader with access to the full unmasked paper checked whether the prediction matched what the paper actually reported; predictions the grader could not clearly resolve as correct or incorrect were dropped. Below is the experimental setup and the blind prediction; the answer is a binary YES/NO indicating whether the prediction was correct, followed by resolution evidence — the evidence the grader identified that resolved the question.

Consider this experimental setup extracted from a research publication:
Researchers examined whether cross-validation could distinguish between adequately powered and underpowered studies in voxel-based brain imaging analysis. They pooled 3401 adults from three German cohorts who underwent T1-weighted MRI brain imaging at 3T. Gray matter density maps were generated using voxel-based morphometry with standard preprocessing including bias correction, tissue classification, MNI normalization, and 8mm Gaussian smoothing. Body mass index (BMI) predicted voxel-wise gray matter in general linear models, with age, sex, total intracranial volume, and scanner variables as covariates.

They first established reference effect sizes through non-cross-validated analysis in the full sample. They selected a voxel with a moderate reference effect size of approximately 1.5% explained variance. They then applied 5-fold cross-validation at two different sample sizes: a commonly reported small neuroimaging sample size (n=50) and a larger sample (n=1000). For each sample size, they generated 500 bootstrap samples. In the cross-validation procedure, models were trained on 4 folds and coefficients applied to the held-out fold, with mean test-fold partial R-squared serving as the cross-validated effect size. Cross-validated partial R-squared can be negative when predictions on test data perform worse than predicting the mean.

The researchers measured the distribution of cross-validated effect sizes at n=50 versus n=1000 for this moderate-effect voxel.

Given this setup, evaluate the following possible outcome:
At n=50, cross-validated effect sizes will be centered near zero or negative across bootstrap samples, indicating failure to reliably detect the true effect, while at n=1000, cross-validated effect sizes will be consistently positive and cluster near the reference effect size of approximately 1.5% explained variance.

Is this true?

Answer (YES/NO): YES